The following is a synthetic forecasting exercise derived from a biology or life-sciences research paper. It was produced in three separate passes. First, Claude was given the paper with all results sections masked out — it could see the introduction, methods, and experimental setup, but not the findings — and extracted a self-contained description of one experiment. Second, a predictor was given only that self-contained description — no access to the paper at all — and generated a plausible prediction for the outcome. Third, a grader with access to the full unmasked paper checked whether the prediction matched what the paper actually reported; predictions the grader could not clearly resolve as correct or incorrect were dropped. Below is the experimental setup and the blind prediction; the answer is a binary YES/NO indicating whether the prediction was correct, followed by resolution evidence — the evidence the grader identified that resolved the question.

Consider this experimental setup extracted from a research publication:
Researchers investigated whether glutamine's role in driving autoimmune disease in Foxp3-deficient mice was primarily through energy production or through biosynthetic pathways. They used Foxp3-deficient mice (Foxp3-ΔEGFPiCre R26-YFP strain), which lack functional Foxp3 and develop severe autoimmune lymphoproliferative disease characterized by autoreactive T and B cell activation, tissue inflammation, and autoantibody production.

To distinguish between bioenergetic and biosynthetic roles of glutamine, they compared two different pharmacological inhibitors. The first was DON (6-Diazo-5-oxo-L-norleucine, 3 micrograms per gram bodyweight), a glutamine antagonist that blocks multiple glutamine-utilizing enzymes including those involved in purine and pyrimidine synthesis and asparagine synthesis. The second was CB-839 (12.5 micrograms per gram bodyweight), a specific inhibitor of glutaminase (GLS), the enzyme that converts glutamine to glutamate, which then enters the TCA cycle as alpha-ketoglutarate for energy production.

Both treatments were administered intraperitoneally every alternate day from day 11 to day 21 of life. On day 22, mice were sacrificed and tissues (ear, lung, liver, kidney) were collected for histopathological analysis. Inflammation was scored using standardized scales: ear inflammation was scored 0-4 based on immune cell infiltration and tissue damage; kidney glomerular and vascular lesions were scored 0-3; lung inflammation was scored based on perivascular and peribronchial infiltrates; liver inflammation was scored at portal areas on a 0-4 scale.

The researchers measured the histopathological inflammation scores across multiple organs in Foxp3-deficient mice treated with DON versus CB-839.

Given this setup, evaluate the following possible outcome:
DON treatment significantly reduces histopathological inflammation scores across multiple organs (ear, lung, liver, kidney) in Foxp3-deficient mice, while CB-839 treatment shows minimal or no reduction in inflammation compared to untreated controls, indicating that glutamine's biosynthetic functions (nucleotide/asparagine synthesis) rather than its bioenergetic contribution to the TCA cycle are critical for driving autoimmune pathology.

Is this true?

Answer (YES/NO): YES